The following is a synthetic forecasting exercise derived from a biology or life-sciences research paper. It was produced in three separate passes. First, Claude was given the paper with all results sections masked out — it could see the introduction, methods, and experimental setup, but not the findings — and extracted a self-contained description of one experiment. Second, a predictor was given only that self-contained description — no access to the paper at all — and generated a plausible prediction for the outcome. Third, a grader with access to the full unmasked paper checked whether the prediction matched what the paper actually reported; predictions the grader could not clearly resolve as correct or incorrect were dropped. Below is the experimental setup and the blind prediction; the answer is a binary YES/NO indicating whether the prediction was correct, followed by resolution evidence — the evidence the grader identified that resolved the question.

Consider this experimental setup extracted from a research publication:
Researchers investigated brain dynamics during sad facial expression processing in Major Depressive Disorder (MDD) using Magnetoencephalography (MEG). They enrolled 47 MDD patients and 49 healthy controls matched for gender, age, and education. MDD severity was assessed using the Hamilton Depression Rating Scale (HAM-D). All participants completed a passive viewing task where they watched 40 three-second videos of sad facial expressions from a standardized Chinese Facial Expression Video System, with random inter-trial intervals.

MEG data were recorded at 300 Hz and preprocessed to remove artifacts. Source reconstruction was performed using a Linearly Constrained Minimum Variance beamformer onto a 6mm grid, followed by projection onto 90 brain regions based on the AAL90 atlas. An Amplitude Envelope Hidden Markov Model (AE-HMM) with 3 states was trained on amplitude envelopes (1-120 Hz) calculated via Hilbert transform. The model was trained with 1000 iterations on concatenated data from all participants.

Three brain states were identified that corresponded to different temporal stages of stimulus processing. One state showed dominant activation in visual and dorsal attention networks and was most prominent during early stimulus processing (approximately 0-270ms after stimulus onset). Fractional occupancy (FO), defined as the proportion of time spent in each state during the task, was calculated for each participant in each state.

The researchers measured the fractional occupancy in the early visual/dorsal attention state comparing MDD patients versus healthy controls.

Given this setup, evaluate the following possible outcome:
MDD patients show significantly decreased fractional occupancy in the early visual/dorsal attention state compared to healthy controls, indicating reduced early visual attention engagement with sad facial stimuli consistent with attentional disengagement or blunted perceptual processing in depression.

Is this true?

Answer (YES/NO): NO